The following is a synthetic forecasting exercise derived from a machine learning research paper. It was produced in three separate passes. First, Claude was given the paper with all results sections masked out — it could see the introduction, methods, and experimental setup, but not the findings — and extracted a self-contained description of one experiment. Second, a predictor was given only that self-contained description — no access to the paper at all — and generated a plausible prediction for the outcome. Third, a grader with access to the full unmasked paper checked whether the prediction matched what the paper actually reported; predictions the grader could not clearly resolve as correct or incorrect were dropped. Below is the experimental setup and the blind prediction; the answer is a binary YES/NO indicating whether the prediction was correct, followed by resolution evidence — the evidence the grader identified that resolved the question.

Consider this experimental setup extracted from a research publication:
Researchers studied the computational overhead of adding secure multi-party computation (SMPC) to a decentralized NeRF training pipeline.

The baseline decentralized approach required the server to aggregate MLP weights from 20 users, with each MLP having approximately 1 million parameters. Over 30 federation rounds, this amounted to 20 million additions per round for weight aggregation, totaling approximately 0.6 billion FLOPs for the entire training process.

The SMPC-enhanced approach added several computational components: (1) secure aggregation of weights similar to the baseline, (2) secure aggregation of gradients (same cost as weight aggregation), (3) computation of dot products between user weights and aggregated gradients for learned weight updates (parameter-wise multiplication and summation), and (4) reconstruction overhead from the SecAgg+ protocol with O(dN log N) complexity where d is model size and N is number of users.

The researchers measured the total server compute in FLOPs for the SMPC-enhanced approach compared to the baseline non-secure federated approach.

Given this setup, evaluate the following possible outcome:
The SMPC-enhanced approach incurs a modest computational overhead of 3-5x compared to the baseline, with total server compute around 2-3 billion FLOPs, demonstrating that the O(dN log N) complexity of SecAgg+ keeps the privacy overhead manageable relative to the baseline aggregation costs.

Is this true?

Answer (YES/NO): NO